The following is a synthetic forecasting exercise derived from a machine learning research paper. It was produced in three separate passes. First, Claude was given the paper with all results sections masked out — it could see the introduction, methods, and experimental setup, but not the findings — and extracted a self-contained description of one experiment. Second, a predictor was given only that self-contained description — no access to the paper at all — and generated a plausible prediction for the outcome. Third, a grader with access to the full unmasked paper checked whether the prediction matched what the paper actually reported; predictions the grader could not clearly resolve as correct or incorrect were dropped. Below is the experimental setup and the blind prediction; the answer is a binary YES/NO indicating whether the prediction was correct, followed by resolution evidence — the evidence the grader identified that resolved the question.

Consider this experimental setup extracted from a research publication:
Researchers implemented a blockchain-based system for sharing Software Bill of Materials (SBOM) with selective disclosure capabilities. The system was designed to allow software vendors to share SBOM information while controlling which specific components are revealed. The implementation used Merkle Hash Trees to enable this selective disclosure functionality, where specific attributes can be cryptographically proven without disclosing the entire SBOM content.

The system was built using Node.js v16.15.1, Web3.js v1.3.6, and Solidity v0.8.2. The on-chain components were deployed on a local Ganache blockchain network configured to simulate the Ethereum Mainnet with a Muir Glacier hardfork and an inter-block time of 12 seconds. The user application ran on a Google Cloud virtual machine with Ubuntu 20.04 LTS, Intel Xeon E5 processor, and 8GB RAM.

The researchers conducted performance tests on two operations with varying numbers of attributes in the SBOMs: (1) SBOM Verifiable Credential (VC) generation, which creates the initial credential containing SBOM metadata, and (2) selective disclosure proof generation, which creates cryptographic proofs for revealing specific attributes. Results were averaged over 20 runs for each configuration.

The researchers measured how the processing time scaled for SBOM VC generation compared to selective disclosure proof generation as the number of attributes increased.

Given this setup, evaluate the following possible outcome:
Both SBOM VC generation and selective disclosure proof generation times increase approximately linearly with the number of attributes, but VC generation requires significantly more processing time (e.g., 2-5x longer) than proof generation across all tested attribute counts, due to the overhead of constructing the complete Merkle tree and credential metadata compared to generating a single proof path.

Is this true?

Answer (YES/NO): NO